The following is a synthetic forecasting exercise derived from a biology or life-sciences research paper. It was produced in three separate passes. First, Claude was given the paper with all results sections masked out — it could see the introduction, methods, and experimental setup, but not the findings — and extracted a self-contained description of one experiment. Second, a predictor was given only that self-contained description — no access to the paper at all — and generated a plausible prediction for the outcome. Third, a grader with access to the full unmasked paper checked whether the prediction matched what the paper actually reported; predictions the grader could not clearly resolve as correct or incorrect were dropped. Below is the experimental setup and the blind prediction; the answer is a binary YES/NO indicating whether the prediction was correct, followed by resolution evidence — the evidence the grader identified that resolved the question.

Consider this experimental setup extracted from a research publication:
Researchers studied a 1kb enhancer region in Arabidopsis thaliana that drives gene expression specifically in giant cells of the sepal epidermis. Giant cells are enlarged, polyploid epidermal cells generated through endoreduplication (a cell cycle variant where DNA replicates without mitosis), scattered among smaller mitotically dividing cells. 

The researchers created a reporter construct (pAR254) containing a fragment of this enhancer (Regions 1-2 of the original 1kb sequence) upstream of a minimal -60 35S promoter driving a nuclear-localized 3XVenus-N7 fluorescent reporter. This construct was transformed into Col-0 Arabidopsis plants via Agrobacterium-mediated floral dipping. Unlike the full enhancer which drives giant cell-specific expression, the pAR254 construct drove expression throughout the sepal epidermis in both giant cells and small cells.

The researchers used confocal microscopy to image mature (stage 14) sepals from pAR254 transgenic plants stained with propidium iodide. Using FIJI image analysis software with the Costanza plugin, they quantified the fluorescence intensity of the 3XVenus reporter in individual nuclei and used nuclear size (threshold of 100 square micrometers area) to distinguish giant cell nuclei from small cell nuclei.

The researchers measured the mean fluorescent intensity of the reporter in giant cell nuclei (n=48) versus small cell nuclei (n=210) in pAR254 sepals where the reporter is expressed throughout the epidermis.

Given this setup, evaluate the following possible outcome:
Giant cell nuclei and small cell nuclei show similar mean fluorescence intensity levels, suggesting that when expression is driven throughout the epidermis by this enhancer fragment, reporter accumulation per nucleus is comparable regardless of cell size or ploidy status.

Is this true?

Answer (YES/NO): NO